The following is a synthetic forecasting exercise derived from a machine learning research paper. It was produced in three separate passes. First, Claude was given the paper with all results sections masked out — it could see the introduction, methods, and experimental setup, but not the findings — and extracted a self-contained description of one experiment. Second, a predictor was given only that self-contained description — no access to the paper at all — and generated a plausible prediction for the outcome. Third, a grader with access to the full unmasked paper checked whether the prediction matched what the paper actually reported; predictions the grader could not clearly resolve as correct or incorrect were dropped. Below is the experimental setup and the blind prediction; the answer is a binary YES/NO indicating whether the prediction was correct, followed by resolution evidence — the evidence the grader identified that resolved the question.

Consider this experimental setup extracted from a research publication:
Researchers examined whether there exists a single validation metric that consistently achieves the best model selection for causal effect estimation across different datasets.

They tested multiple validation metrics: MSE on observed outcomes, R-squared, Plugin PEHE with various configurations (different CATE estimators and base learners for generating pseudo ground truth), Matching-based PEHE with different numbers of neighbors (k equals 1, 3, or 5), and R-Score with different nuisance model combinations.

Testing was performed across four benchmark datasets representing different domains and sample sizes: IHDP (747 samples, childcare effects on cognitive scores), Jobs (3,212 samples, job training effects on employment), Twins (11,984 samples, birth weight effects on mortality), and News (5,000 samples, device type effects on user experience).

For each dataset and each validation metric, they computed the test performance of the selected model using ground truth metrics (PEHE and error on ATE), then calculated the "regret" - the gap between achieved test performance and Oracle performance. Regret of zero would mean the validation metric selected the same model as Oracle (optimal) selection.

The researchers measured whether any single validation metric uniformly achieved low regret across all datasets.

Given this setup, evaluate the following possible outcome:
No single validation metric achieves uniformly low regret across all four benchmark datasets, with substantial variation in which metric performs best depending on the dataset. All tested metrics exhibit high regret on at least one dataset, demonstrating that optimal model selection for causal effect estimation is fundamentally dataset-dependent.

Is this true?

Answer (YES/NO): YES